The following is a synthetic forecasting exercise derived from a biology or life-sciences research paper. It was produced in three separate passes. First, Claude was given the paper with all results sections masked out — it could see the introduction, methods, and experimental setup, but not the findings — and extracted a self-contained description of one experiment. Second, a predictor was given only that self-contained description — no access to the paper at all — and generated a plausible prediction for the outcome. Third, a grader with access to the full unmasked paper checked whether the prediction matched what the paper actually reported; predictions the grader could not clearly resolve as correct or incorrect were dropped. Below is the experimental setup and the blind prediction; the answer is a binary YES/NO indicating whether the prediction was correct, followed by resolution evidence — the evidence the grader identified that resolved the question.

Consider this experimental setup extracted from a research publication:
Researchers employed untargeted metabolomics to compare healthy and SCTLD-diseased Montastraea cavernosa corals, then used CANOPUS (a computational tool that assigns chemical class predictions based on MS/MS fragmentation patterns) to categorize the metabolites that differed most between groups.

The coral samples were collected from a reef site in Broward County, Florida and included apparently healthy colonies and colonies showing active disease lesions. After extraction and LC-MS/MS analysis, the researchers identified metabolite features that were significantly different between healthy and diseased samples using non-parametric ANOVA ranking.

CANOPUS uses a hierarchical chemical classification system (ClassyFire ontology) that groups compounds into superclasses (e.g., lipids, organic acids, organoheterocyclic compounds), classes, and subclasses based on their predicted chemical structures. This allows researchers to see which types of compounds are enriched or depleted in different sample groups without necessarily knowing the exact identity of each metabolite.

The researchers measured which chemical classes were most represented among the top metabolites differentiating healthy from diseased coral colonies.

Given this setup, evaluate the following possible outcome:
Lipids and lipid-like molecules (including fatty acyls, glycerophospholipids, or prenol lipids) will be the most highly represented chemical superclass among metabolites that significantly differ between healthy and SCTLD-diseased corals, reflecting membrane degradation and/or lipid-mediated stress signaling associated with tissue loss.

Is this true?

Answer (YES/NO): YES